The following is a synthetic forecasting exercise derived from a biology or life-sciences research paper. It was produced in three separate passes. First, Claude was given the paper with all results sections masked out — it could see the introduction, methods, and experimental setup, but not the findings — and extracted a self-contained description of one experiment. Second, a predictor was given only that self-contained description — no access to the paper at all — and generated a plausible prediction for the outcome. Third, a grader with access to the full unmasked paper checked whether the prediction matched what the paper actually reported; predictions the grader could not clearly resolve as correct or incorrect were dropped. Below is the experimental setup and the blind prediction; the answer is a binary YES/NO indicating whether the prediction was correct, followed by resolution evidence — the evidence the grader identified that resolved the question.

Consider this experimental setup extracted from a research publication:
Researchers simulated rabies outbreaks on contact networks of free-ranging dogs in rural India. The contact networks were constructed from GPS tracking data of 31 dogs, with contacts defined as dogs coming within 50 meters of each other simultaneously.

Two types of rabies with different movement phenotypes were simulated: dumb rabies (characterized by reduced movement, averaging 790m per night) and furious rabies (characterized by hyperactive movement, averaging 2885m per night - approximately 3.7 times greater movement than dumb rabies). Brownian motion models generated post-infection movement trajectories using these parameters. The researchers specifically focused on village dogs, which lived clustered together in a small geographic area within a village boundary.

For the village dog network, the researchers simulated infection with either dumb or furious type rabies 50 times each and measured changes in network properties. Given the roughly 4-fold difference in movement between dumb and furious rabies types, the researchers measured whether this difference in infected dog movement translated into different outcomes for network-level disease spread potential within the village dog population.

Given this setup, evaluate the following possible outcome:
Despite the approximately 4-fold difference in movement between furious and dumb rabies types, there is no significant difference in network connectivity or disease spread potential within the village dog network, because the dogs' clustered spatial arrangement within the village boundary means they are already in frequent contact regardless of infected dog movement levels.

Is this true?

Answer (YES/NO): YES